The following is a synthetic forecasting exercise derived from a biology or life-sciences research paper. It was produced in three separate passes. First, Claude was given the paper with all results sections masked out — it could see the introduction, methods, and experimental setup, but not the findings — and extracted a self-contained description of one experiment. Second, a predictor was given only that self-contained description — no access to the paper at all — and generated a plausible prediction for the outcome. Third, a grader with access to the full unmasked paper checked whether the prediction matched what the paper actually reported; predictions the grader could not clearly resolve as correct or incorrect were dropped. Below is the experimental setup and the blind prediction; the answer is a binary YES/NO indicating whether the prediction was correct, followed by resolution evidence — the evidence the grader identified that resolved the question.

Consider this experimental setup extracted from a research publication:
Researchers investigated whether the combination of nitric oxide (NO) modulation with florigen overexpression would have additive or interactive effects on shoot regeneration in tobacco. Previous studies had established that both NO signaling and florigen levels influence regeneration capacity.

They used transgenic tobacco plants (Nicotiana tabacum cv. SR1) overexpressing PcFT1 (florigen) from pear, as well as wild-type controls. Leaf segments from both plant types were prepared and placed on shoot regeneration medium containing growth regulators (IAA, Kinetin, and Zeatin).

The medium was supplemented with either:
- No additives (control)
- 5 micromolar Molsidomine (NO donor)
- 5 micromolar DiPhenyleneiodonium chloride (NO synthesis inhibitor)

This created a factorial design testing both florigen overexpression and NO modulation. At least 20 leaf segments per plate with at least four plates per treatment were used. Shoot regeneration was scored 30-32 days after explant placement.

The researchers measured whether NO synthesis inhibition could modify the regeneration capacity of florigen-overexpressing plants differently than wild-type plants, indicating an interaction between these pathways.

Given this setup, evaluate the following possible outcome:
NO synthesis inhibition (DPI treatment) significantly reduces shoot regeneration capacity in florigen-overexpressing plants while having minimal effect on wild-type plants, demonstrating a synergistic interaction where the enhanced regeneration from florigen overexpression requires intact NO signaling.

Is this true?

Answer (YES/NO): NO